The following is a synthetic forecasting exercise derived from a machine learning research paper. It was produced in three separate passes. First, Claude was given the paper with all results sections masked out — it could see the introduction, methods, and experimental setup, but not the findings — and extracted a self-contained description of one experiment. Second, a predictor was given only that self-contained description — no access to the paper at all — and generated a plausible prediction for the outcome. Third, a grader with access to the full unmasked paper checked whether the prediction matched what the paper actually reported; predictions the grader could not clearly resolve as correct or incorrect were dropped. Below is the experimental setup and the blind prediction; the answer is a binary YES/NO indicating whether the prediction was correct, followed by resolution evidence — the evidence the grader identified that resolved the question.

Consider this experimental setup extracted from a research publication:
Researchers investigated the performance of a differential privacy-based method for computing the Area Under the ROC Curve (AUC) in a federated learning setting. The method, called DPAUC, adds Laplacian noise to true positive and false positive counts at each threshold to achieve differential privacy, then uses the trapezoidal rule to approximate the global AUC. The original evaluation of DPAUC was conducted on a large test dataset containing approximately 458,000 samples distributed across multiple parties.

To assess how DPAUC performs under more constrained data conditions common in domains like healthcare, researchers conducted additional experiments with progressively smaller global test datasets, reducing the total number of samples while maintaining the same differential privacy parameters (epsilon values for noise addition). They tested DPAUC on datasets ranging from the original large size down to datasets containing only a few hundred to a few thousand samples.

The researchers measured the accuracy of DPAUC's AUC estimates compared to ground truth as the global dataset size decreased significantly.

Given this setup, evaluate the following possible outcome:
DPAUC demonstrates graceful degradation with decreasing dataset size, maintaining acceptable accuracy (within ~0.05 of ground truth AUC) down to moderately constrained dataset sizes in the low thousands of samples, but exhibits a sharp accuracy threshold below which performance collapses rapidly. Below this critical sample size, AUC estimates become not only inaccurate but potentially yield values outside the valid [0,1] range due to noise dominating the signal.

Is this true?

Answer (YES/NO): NO